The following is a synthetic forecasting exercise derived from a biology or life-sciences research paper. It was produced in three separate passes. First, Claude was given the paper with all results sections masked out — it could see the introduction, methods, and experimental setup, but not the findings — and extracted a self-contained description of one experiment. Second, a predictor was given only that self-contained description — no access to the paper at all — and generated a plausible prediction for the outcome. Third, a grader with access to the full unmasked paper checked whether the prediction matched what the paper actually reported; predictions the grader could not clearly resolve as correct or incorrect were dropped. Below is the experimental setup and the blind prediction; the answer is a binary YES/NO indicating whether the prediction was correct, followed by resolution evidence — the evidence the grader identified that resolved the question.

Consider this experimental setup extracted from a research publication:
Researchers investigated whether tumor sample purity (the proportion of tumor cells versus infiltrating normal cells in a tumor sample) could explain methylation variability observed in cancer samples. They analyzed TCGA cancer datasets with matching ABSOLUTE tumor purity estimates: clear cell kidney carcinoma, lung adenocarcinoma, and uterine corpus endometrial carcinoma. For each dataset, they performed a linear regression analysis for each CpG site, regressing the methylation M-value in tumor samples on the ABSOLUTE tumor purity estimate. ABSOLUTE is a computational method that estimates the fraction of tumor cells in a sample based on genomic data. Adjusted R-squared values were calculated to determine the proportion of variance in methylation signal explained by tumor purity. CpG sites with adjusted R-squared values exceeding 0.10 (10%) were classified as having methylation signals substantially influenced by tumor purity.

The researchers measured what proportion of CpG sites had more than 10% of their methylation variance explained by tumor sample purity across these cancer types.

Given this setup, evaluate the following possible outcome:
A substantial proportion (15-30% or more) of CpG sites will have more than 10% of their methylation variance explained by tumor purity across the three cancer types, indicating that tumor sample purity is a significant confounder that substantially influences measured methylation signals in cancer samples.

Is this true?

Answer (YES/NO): NO